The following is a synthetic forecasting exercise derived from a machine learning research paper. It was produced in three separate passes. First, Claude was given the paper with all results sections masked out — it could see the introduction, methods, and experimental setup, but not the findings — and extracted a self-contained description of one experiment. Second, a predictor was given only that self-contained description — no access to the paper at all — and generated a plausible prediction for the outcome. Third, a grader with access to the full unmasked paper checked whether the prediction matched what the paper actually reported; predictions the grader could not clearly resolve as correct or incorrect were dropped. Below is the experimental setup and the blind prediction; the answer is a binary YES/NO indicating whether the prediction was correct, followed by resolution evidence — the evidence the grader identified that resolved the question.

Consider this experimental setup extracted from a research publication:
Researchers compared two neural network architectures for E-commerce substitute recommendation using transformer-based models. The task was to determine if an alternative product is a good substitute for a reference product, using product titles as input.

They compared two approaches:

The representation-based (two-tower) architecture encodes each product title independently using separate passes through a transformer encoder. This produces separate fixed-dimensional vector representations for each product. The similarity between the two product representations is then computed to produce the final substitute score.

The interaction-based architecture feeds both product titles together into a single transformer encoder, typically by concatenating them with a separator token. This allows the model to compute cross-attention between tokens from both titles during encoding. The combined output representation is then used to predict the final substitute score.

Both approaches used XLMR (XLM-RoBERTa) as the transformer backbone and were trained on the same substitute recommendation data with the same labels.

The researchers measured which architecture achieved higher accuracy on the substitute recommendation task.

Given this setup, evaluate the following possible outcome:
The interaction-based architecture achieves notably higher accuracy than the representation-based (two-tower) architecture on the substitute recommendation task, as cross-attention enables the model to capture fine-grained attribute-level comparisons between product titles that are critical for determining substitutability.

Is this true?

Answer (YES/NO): NO